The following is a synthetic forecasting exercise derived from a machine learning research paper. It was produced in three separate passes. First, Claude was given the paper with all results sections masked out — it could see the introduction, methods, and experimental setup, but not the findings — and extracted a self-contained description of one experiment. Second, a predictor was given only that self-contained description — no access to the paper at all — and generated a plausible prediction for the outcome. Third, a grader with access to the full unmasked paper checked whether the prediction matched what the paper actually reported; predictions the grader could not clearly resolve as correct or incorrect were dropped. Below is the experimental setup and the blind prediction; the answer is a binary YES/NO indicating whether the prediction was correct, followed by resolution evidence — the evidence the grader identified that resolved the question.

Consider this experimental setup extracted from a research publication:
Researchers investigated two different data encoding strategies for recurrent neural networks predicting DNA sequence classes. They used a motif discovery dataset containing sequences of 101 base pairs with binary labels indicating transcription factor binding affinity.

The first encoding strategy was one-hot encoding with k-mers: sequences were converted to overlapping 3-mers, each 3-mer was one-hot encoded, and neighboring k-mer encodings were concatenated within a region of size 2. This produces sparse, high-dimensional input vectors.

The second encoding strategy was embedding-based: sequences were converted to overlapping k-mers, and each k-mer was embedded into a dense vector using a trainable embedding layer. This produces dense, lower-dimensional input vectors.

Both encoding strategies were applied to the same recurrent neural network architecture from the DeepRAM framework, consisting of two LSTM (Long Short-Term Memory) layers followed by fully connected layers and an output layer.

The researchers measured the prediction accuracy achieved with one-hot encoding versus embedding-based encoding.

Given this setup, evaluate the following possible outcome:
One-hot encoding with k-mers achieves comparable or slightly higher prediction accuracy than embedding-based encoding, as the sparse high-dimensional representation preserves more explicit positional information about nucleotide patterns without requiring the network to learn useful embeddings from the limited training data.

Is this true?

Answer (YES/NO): YES